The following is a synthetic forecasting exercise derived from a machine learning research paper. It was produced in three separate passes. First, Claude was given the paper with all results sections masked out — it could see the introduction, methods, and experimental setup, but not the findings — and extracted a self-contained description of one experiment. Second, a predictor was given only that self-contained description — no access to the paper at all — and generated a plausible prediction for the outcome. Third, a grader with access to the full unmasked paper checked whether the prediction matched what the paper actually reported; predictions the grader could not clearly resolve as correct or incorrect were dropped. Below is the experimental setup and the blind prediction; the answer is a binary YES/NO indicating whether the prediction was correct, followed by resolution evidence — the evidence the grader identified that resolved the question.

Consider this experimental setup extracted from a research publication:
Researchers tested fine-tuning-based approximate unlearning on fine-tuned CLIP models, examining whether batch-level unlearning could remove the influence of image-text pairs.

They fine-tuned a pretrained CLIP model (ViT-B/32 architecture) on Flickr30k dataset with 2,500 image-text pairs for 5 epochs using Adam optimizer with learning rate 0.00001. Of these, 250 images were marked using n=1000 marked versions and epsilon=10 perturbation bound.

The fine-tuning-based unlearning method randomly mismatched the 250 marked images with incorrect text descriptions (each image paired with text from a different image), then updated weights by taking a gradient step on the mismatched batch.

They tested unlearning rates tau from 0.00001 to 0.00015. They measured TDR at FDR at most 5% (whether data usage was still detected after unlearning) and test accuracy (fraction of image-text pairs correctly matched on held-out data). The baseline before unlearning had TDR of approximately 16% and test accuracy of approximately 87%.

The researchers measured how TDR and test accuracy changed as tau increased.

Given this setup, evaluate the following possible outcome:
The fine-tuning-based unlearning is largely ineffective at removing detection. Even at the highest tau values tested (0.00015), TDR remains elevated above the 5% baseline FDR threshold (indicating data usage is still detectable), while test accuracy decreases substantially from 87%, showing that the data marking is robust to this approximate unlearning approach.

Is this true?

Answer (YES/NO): YES